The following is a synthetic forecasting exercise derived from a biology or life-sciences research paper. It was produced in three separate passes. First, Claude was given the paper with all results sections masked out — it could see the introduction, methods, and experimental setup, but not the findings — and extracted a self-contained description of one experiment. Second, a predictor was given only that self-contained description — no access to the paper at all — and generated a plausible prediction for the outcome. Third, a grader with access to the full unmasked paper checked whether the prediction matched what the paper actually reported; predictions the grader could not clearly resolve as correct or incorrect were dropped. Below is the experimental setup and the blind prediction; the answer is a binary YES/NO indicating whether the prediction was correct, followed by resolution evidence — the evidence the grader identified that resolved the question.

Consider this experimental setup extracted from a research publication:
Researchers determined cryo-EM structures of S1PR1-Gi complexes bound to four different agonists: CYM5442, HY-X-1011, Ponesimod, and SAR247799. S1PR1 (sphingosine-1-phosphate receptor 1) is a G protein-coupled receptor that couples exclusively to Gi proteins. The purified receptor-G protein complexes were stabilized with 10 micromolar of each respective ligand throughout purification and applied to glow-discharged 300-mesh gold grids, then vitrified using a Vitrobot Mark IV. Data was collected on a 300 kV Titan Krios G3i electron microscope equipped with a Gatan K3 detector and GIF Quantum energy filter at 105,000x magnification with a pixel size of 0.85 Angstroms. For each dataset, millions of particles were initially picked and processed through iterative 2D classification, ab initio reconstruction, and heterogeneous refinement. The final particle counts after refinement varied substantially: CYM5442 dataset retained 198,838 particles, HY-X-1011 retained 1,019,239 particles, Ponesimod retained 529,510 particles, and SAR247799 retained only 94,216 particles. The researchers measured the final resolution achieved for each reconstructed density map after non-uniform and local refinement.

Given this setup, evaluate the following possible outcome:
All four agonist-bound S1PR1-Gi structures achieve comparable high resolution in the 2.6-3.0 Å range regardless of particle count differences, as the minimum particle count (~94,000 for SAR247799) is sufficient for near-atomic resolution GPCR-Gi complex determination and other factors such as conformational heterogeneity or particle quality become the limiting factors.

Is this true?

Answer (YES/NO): NO